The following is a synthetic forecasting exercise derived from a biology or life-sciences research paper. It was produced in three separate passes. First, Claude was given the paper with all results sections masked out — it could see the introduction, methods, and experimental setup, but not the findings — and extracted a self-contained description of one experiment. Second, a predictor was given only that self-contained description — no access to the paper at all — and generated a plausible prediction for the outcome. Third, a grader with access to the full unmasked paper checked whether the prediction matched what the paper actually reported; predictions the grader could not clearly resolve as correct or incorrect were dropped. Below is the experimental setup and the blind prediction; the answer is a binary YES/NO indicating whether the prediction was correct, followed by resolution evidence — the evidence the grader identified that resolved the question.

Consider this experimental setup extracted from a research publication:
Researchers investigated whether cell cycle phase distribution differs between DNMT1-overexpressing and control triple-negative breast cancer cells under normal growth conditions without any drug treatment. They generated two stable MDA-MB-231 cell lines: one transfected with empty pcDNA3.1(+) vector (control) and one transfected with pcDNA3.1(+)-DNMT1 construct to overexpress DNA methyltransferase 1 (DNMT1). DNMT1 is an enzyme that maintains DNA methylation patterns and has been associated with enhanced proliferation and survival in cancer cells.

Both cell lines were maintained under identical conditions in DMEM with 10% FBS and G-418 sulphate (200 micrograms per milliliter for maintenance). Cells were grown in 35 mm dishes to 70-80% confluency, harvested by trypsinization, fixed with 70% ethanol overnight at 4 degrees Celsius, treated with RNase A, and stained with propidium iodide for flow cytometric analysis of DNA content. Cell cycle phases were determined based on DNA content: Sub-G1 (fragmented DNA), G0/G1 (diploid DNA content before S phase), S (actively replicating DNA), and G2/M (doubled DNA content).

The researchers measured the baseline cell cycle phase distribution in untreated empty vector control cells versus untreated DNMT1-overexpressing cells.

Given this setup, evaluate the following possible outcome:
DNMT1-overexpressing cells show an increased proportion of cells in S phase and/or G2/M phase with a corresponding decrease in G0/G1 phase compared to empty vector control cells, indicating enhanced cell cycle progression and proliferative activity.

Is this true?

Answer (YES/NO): NO